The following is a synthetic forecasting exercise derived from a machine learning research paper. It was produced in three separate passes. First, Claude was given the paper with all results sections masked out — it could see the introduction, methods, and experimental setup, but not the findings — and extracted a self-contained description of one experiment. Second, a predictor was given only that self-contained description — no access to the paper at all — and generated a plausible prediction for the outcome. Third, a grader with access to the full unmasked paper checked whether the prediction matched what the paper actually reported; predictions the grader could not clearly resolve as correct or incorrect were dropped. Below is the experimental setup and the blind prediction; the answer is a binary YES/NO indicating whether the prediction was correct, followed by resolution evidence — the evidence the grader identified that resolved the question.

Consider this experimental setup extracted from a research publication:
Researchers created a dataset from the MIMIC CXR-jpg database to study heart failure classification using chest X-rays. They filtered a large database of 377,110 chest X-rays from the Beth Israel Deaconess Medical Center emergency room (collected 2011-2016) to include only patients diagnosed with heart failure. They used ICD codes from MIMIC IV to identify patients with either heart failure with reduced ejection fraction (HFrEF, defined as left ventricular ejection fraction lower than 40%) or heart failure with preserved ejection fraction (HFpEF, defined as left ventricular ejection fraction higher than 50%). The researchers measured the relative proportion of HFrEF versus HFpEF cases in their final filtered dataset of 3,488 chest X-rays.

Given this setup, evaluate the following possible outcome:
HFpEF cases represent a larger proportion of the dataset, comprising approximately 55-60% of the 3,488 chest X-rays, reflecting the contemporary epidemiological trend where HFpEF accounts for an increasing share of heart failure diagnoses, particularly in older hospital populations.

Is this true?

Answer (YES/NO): NO